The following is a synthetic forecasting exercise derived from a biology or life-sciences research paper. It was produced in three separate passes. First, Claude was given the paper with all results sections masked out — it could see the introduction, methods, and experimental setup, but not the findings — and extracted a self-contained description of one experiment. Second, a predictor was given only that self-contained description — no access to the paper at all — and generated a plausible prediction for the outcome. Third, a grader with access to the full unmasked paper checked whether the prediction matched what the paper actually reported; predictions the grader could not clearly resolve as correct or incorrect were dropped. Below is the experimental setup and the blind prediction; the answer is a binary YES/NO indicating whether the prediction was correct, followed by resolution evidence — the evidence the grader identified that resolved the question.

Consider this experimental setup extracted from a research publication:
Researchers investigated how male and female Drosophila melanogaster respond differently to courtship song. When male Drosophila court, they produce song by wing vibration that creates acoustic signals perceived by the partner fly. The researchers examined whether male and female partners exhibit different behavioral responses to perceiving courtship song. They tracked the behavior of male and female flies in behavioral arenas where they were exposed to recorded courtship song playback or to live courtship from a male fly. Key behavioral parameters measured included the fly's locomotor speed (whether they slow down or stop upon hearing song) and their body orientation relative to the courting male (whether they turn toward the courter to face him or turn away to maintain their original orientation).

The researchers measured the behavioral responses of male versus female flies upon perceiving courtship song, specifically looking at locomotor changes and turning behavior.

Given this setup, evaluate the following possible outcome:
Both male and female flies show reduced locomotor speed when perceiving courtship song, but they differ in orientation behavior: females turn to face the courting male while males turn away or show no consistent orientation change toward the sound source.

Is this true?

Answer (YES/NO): NO